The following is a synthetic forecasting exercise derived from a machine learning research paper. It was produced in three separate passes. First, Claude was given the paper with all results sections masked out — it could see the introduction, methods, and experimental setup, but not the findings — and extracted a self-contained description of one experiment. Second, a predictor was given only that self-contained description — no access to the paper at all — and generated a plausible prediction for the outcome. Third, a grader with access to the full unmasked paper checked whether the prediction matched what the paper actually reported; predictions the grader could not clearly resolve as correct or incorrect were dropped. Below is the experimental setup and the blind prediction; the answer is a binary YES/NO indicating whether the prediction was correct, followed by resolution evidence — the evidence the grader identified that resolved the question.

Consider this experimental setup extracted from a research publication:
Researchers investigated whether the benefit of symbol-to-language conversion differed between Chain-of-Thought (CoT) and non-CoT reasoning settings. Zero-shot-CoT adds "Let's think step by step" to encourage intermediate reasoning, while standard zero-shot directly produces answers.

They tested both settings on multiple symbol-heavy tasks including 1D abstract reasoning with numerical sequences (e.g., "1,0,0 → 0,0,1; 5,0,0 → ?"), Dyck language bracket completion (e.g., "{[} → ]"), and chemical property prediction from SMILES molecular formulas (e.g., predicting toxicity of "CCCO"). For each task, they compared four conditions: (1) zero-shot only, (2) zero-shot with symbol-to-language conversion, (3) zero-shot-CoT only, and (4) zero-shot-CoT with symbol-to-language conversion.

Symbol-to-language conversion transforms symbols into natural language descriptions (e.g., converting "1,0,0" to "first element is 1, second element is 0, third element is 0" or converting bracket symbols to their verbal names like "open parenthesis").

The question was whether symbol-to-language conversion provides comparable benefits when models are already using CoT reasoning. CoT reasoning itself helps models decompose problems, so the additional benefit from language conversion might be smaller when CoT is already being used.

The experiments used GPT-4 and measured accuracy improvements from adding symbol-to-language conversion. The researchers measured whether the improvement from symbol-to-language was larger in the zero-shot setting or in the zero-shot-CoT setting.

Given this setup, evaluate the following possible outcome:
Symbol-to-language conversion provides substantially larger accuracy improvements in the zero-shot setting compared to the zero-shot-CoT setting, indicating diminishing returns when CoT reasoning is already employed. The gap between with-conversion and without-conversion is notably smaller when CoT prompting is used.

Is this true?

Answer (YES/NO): NO